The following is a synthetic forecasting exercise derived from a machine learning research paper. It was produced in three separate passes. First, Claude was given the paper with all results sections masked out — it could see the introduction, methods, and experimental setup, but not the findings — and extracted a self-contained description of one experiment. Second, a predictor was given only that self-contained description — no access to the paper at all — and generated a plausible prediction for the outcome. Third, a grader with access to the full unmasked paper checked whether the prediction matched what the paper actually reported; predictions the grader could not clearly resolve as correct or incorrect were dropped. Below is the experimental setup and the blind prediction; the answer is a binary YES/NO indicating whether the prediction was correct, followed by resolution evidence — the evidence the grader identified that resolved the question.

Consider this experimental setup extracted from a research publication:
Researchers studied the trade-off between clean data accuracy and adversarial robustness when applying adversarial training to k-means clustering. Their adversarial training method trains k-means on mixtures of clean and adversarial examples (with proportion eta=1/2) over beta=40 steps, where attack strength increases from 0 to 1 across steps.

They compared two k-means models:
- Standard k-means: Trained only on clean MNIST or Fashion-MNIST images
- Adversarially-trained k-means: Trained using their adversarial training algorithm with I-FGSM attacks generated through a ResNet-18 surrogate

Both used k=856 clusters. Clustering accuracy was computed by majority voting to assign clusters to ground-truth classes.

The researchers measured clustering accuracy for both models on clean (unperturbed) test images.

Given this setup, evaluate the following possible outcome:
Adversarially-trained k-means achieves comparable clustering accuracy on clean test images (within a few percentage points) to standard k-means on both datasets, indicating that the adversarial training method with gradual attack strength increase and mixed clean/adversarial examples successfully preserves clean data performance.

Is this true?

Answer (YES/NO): YES